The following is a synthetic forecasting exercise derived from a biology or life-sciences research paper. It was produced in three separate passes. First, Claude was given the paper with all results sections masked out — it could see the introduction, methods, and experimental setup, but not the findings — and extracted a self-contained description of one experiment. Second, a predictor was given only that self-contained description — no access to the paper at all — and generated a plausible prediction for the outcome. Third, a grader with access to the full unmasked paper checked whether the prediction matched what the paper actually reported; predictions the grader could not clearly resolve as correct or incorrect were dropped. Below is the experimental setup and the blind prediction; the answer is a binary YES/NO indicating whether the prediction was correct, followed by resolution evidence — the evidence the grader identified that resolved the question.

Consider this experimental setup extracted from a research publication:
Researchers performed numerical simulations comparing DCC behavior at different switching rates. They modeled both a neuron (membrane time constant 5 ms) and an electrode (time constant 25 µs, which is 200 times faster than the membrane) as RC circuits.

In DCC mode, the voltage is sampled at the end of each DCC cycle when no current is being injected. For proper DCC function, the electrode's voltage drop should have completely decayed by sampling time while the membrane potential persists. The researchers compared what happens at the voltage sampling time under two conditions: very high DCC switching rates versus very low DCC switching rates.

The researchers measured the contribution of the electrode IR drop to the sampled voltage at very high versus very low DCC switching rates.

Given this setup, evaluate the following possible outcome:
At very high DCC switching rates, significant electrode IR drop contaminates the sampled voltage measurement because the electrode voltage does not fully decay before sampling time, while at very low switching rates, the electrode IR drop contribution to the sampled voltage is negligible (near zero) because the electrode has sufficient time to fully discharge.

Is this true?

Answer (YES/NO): YES